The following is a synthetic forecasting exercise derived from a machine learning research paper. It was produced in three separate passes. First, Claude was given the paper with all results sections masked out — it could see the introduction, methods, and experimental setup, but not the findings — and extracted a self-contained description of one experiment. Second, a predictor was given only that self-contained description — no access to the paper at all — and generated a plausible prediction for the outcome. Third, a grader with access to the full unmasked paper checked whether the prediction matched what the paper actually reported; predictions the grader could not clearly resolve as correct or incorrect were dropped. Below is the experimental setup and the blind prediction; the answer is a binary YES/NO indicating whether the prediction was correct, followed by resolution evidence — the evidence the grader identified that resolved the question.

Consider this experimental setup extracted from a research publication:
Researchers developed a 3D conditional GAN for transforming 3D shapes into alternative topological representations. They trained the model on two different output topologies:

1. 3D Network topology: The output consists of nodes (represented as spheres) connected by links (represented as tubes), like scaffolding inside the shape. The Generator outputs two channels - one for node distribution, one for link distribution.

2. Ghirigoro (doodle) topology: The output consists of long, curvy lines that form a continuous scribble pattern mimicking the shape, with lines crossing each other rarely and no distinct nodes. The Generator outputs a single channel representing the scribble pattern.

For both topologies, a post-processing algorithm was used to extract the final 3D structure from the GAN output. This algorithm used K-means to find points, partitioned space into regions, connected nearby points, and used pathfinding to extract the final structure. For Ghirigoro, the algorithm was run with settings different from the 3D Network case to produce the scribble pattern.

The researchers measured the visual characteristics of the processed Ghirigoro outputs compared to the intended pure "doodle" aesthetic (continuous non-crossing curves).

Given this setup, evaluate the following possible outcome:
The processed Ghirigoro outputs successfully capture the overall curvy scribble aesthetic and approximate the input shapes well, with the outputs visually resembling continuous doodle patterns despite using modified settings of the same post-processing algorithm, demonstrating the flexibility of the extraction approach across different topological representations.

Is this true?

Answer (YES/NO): NO